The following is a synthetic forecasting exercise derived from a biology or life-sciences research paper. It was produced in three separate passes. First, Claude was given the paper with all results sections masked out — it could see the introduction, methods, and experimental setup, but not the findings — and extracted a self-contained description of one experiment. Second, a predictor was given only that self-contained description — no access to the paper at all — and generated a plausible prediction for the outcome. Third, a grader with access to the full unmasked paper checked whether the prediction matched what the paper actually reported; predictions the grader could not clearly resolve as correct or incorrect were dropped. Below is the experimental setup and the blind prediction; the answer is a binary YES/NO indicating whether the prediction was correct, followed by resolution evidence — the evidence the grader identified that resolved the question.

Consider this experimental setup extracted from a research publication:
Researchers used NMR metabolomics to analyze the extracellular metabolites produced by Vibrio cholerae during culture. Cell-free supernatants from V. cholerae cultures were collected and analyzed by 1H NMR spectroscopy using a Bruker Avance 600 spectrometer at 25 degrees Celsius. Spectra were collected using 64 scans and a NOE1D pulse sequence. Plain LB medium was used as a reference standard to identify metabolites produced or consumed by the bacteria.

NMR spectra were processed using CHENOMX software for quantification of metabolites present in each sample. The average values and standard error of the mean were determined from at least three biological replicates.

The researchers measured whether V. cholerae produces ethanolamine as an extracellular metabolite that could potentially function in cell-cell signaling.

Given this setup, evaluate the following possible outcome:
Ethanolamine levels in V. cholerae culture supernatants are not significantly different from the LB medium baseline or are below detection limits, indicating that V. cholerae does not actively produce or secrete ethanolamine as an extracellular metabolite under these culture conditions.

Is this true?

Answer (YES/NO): NO